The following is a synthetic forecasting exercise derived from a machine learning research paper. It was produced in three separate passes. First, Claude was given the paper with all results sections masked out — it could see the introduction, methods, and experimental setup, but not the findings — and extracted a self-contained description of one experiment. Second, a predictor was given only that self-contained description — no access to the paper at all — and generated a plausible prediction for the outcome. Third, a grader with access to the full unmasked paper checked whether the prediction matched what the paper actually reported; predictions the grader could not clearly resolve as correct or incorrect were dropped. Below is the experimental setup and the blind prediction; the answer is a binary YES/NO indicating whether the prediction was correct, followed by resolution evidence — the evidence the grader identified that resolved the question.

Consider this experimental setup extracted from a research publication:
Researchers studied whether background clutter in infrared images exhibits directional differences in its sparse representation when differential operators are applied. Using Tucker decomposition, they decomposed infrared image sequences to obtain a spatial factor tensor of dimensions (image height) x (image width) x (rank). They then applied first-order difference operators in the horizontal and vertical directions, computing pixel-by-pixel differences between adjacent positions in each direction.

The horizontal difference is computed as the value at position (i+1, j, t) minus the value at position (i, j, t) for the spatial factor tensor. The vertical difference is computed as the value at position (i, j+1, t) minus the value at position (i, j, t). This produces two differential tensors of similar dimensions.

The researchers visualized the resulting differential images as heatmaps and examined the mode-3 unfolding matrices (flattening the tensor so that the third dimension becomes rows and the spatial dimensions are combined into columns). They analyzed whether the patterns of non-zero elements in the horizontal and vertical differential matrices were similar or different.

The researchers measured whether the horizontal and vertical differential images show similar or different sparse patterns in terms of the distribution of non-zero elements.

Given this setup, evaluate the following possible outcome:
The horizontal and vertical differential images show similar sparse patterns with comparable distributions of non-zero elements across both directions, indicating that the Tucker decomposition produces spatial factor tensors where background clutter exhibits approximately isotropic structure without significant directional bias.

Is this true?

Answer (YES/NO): NO